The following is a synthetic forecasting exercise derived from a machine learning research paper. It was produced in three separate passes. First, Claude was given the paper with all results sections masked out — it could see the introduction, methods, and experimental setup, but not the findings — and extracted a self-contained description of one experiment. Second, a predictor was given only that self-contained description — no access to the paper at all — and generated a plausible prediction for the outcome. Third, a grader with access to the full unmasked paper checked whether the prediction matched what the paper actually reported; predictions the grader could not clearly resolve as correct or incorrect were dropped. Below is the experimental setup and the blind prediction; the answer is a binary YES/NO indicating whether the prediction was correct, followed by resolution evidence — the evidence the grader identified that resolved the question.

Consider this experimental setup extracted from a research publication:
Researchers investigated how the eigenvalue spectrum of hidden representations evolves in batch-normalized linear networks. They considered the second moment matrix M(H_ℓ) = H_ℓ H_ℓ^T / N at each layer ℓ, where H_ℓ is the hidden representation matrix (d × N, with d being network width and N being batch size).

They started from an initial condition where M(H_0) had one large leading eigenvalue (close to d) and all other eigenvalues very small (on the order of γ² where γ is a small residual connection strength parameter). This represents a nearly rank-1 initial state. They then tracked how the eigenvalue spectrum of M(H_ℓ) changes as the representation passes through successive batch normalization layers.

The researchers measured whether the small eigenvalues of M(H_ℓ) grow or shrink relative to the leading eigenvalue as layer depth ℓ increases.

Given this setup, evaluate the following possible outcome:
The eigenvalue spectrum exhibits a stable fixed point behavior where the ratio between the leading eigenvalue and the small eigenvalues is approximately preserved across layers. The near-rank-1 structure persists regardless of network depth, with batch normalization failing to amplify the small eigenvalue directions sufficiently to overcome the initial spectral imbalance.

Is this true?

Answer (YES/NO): NO